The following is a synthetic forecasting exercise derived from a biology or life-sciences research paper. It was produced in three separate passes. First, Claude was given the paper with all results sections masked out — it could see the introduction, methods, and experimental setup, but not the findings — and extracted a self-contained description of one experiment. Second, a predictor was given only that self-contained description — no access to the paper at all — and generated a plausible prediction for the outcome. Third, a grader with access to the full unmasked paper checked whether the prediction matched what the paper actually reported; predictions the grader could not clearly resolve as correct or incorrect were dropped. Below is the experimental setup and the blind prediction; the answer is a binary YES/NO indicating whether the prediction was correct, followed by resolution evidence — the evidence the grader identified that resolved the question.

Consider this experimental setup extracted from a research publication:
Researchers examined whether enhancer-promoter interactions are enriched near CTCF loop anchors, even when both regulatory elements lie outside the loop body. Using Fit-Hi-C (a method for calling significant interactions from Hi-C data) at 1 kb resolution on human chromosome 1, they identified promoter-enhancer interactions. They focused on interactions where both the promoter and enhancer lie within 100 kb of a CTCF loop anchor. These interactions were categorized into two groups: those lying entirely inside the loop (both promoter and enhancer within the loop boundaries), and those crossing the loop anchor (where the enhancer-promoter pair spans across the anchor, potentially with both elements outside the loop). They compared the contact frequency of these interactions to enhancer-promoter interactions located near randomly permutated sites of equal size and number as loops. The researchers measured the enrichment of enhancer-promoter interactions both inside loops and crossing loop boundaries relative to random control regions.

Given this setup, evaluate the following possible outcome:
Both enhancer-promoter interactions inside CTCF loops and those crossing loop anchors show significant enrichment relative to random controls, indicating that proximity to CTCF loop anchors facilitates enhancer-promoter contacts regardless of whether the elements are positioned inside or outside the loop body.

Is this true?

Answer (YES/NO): YES